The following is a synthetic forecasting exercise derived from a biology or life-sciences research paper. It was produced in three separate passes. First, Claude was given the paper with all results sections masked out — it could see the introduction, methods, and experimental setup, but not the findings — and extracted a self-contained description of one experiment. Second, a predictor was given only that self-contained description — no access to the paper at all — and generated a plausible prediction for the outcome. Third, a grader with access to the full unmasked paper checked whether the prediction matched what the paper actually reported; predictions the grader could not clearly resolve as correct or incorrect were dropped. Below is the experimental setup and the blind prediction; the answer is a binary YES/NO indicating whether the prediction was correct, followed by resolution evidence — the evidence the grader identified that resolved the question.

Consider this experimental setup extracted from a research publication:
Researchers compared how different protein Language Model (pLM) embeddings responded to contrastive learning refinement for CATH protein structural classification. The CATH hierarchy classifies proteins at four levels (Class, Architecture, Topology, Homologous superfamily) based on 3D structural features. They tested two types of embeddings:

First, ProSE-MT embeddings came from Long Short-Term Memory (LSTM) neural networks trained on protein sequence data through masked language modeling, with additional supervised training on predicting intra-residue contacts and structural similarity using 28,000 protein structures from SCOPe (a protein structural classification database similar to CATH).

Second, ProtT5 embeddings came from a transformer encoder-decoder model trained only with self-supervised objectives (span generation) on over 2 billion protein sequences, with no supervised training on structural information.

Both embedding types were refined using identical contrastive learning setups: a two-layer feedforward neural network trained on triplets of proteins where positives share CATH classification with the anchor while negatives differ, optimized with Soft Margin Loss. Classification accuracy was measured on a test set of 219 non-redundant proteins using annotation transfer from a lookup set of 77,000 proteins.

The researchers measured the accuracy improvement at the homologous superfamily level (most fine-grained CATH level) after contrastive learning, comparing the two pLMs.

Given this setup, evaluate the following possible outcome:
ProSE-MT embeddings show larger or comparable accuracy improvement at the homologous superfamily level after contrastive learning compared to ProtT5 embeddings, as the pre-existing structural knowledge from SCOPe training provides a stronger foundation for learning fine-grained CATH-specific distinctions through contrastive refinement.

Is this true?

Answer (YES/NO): NO